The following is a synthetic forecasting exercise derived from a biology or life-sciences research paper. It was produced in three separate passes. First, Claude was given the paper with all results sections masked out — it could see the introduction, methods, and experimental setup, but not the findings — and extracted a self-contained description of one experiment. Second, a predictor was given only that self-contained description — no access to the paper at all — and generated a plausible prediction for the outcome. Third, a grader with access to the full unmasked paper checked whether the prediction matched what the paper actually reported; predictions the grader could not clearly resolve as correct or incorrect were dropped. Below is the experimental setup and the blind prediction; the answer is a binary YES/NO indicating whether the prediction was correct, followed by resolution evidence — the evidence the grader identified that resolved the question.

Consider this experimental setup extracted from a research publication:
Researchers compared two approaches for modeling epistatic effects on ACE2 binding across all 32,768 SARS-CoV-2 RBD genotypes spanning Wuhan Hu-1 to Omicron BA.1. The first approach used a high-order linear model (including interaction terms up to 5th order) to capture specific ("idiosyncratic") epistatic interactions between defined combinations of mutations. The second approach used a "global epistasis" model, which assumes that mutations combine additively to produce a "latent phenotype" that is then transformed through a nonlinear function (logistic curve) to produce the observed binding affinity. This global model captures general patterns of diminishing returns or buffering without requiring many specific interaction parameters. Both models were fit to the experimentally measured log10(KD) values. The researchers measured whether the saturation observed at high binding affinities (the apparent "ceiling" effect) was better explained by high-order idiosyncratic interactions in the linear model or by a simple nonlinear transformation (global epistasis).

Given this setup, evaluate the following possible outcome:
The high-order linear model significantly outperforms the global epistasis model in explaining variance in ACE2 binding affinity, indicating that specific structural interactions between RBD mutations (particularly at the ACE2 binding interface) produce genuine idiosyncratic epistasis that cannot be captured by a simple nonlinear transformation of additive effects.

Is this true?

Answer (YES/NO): NO